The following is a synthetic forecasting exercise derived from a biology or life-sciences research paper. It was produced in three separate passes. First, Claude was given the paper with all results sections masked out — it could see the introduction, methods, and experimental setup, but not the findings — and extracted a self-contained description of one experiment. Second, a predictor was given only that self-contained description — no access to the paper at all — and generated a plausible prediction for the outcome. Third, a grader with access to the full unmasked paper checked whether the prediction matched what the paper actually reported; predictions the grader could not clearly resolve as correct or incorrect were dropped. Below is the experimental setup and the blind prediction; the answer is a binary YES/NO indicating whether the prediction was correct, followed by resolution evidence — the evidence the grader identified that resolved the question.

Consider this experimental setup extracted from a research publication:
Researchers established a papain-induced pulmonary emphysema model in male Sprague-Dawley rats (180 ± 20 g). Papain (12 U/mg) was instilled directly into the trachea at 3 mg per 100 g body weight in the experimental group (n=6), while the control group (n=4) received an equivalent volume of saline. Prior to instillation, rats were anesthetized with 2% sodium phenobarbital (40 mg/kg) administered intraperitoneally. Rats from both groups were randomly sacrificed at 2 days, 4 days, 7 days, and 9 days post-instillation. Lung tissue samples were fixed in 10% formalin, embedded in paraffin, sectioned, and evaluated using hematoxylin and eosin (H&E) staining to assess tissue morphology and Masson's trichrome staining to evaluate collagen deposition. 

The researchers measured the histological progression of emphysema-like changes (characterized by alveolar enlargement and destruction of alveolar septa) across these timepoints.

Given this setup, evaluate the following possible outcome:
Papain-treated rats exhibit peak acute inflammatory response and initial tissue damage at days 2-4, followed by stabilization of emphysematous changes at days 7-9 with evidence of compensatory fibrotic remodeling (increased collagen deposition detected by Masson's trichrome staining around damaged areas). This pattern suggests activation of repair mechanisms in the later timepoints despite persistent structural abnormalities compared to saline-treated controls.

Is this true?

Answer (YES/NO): NO